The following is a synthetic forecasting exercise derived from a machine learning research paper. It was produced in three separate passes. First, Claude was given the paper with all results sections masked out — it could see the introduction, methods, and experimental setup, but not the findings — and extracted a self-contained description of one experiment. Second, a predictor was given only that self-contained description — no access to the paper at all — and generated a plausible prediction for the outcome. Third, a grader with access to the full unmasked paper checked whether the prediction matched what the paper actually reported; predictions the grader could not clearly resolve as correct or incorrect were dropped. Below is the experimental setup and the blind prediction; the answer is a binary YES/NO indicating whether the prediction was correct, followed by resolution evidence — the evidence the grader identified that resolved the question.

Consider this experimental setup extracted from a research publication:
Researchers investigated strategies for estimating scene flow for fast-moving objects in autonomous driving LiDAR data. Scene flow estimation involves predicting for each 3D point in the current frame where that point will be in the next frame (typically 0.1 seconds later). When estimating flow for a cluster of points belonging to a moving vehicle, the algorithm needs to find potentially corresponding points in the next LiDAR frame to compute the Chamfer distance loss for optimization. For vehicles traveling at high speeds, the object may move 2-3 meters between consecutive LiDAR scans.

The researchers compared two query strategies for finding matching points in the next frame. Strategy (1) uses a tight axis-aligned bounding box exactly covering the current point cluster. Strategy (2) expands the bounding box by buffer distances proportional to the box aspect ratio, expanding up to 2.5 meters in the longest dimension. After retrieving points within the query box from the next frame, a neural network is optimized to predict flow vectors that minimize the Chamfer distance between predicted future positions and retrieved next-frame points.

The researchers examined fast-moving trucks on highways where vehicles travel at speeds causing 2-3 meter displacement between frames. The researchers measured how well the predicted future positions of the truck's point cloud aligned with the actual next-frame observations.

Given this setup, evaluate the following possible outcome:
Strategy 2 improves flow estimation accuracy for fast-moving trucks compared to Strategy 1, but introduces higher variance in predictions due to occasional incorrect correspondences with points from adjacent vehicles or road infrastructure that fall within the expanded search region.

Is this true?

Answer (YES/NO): NO